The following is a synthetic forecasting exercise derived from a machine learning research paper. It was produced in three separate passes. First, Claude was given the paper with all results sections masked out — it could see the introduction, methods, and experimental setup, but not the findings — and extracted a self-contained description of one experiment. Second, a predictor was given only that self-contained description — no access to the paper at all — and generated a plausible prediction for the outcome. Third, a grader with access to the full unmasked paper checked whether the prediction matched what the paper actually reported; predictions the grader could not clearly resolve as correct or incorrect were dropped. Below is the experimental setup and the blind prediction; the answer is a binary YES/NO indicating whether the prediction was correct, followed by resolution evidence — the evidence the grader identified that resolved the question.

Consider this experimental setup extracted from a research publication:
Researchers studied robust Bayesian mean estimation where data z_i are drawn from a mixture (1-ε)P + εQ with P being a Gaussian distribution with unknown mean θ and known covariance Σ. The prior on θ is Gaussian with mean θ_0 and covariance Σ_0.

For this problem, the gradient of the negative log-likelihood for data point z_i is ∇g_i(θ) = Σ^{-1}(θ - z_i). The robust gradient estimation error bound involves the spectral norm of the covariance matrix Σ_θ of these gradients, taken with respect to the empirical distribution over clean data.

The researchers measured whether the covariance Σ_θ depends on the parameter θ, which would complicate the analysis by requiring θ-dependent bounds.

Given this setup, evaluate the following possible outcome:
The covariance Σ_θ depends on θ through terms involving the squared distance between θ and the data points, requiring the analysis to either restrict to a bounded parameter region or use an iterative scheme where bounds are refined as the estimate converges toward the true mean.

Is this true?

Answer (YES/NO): NO